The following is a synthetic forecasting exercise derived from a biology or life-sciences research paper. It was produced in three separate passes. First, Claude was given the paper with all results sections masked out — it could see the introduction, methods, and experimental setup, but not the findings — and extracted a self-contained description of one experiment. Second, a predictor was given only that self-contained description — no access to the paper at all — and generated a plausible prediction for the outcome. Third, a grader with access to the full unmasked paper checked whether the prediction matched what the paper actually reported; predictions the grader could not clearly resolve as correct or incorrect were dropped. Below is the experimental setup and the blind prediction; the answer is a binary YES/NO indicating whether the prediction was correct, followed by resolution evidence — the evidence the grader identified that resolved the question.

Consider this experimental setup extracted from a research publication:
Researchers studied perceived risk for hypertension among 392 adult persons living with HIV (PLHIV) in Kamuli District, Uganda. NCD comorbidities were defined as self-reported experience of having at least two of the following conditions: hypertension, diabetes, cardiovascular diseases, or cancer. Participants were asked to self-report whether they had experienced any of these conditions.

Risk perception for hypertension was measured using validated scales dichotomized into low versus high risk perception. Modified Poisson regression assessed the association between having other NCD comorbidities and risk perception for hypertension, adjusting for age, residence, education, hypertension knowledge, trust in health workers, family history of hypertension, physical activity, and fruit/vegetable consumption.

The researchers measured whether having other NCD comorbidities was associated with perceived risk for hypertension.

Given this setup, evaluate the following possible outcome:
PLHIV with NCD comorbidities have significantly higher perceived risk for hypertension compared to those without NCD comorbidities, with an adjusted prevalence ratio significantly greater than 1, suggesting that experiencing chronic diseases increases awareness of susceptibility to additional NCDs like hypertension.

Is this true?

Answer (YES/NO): YES